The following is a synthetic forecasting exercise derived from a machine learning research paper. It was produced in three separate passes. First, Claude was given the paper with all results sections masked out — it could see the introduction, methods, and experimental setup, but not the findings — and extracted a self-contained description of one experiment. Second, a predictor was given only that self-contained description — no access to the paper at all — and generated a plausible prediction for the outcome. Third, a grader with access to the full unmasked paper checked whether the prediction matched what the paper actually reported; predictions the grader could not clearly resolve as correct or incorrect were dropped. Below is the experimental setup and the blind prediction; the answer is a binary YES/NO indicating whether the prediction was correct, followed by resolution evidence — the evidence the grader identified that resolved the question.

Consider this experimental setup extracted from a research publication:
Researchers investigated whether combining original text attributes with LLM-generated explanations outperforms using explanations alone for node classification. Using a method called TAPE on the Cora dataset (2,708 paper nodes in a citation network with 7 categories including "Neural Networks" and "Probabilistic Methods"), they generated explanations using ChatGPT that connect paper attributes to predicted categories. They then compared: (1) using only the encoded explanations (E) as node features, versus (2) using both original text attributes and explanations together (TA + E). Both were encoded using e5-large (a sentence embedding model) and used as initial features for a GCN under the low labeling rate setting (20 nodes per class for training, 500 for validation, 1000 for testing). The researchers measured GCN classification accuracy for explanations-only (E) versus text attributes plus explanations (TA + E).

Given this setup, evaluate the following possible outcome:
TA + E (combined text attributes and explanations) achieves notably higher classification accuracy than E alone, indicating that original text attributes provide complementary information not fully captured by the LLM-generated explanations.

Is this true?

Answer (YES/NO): NO